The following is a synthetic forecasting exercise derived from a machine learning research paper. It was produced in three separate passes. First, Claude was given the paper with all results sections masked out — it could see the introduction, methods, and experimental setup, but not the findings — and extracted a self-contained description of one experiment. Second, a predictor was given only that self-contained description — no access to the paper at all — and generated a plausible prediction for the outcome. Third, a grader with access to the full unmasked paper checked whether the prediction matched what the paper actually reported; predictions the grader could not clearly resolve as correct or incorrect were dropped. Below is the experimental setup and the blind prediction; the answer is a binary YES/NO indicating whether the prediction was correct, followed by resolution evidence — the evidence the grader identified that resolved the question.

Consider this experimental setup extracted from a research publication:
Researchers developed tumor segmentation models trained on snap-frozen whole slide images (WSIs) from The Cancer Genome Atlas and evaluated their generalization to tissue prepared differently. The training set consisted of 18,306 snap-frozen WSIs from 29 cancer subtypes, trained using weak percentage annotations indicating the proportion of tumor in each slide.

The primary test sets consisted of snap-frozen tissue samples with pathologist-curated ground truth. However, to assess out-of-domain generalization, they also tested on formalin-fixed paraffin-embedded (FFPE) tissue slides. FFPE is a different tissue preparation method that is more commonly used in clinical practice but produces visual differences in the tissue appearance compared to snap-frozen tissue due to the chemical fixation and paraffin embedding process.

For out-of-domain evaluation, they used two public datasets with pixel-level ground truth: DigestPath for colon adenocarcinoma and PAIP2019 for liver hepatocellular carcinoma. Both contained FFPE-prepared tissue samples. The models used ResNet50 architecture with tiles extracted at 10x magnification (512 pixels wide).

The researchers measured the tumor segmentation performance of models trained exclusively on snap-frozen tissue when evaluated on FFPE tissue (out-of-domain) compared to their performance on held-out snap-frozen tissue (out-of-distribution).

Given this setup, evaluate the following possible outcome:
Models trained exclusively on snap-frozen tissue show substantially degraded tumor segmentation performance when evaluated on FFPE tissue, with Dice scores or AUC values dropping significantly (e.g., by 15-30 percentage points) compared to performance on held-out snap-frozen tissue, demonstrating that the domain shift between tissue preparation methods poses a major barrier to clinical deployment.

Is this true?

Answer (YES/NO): YES